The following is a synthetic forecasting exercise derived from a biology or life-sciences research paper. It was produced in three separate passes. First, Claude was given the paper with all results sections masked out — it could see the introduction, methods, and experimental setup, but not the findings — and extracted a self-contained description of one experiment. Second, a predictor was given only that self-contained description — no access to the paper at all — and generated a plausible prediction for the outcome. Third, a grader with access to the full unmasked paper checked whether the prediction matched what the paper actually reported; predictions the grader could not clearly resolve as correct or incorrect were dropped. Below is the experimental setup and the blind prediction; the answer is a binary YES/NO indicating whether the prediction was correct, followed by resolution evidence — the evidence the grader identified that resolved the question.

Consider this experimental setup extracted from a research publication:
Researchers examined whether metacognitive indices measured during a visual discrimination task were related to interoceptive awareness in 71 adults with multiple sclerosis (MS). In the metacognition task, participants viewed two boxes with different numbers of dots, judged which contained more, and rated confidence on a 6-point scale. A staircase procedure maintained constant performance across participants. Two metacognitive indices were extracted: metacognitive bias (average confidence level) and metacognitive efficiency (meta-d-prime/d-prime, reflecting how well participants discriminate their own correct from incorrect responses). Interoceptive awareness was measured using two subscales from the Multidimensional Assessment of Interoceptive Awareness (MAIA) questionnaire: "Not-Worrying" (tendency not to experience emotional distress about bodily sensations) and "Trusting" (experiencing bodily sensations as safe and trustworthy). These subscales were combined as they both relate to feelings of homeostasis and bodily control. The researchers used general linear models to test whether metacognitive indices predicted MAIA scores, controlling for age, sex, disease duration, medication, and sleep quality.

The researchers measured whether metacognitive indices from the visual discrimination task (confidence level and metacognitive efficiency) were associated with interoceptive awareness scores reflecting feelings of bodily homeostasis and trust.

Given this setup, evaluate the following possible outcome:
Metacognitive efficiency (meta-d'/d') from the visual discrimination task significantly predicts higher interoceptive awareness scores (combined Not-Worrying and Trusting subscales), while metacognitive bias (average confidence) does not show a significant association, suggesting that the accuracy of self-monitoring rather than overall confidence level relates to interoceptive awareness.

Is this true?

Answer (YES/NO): NO